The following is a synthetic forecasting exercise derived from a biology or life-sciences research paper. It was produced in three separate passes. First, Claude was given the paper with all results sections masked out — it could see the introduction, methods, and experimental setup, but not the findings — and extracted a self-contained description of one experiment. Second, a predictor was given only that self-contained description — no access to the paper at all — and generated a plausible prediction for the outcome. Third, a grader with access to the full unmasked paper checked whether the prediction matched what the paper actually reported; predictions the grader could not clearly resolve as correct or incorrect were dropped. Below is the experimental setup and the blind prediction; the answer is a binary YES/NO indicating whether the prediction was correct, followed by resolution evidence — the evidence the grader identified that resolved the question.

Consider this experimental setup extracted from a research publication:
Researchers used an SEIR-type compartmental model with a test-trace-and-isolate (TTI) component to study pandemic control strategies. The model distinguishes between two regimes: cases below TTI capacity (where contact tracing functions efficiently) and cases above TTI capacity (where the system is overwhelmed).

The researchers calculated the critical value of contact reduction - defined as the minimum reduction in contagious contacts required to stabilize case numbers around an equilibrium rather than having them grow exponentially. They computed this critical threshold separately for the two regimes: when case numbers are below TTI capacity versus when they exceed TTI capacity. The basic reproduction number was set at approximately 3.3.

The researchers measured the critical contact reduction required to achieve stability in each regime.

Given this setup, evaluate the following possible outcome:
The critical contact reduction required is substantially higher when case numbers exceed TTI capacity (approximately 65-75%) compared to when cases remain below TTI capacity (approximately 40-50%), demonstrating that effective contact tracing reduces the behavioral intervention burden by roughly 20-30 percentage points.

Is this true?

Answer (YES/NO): NO